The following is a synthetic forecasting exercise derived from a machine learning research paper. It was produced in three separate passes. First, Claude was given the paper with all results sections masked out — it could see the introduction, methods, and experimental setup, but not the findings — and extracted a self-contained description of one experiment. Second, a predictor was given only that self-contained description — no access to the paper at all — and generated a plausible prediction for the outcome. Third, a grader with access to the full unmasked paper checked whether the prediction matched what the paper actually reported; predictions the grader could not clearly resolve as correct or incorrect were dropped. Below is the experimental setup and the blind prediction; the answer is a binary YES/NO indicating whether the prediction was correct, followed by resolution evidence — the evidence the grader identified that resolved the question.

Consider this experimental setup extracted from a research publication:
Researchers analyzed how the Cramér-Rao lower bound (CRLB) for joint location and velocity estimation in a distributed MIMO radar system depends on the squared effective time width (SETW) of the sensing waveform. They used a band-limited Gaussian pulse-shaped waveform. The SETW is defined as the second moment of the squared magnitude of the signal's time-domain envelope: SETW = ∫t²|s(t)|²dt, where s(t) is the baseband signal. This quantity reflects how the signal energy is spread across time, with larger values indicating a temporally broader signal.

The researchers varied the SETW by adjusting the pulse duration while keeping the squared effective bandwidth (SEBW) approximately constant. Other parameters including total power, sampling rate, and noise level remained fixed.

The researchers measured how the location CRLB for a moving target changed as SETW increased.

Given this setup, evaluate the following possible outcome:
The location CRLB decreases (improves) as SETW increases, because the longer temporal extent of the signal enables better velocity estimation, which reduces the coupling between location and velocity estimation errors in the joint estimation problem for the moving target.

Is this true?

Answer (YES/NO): YES